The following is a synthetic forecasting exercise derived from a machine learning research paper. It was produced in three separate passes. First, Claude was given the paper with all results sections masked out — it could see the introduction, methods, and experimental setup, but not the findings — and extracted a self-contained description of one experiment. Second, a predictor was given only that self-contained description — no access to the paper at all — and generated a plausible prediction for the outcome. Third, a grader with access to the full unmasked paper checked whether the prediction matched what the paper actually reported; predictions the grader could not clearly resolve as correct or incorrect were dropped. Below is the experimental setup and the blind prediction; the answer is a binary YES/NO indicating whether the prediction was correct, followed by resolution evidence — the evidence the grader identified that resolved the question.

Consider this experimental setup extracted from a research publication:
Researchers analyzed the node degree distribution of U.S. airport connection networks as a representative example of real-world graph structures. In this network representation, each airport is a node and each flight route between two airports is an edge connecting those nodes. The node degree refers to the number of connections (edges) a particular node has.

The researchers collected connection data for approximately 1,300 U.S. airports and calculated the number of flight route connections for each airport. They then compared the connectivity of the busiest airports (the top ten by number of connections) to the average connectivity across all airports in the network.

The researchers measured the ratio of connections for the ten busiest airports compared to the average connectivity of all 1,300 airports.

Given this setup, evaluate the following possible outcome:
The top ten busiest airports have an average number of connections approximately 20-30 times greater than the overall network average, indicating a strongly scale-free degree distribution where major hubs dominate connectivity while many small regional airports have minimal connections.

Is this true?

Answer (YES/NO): NO